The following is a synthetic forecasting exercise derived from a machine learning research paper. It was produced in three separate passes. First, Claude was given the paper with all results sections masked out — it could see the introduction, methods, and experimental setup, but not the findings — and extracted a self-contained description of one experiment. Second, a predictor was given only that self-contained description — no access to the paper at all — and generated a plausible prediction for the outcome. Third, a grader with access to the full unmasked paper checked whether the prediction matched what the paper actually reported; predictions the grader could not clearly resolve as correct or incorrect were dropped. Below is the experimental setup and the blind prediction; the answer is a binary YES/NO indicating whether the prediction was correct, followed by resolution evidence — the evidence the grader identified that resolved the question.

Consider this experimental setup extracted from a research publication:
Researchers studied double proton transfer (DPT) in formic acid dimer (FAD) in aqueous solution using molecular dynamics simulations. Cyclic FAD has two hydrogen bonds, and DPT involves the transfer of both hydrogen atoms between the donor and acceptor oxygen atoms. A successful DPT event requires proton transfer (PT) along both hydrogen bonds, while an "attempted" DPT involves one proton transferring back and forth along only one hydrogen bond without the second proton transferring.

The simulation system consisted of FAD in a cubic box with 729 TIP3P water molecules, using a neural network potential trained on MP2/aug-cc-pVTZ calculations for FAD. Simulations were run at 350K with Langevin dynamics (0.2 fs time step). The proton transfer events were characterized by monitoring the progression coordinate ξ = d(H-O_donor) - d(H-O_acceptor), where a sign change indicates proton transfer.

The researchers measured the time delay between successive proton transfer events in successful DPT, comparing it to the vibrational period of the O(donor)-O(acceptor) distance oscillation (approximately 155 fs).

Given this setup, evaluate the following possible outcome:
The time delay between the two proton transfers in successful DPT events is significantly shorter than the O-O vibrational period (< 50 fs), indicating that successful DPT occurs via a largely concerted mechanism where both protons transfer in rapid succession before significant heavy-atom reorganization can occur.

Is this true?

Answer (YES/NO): YES